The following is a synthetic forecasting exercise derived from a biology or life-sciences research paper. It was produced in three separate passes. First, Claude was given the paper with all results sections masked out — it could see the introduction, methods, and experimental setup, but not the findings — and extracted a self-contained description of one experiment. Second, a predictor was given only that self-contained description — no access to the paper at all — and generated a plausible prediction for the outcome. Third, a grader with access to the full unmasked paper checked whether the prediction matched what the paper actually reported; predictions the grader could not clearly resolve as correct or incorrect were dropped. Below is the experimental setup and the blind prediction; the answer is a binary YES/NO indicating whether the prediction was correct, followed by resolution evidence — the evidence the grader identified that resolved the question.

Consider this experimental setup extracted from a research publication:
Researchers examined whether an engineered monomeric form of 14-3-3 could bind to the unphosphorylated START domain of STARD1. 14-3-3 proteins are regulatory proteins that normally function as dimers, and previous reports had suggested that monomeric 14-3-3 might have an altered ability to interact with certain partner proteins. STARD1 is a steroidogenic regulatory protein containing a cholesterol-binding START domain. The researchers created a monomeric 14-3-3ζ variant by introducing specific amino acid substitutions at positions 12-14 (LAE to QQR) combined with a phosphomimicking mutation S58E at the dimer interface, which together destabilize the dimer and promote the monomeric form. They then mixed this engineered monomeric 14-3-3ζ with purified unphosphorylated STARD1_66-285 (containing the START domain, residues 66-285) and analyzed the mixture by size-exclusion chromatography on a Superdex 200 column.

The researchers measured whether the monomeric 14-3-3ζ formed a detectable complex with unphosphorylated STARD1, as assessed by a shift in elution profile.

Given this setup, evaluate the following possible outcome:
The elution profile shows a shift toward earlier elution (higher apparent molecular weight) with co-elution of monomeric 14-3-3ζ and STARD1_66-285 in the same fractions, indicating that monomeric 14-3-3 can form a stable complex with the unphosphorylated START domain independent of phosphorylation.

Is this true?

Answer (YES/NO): NO